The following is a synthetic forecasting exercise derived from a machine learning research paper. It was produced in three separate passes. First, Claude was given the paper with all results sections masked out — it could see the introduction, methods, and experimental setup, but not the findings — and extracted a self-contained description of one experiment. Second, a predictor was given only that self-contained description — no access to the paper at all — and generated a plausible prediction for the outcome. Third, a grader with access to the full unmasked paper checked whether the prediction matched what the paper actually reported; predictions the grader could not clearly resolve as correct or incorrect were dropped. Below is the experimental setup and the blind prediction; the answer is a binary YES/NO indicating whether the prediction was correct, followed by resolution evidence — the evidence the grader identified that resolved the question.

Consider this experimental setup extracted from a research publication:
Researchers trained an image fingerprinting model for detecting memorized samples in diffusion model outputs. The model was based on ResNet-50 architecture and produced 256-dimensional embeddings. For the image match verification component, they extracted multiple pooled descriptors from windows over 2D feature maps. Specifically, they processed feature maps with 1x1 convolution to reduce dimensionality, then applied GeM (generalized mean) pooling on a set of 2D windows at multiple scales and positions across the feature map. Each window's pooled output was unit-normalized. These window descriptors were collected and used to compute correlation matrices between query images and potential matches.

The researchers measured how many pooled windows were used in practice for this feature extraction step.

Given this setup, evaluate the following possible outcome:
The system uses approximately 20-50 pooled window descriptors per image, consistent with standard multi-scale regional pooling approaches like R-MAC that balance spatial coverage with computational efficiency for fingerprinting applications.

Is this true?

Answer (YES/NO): NO